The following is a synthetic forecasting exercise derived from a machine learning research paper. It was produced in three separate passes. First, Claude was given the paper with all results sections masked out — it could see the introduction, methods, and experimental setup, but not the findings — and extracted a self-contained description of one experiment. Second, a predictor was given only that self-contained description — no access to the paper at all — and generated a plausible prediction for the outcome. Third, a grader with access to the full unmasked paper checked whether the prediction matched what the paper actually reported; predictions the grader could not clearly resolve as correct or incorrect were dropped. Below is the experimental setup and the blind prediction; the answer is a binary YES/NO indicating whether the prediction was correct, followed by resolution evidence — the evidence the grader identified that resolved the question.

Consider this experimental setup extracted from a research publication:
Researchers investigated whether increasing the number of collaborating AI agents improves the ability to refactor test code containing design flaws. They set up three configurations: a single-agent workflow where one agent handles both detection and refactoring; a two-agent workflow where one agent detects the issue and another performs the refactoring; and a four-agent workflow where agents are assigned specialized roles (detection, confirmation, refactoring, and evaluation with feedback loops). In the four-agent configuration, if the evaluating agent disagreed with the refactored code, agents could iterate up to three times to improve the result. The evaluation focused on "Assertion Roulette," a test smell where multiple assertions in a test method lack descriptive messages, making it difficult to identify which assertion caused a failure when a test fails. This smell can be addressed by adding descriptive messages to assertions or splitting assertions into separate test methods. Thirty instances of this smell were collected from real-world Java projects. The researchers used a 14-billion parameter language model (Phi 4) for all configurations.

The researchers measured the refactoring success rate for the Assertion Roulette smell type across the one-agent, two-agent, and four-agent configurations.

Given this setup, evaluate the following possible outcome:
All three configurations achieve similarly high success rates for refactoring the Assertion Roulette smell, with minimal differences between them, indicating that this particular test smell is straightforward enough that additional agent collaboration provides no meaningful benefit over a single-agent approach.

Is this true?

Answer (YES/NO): NO